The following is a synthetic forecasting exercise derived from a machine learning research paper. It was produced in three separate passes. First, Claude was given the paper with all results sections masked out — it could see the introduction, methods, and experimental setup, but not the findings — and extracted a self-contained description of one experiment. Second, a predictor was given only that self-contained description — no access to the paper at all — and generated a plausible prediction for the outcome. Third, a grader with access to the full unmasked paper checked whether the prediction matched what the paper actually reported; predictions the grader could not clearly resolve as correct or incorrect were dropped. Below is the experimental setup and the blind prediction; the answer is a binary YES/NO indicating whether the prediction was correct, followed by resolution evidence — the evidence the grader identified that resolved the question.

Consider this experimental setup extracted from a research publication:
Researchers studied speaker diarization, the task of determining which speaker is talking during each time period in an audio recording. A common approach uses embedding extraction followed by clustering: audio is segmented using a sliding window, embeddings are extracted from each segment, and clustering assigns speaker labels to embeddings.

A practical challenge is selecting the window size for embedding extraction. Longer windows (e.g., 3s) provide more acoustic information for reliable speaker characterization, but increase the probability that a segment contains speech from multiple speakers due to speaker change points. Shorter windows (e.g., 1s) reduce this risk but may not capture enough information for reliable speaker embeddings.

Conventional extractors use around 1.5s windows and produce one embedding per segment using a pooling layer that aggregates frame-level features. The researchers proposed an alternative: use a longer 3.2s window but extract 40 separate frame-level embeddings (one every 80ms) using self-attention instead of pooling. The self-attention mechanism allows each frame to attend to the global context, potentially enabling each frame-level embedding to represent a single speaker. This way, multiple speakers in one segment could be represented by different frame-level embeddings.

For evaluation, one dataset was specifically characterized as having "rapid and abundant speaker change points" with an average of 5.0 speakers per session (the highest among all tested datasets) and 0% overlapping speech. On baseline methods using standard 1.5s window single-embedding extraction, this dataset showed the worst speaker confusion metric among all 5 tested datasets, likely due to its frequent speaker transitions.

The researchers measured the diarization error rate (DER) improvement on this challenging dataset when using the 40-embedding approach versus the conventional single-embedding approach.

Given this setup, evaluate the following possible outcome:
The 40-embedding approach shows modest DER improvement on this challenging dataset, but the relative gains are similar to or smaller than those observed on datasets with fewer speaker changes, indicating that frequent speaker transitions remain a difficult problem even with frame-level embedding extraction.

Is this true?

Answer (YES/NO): NO